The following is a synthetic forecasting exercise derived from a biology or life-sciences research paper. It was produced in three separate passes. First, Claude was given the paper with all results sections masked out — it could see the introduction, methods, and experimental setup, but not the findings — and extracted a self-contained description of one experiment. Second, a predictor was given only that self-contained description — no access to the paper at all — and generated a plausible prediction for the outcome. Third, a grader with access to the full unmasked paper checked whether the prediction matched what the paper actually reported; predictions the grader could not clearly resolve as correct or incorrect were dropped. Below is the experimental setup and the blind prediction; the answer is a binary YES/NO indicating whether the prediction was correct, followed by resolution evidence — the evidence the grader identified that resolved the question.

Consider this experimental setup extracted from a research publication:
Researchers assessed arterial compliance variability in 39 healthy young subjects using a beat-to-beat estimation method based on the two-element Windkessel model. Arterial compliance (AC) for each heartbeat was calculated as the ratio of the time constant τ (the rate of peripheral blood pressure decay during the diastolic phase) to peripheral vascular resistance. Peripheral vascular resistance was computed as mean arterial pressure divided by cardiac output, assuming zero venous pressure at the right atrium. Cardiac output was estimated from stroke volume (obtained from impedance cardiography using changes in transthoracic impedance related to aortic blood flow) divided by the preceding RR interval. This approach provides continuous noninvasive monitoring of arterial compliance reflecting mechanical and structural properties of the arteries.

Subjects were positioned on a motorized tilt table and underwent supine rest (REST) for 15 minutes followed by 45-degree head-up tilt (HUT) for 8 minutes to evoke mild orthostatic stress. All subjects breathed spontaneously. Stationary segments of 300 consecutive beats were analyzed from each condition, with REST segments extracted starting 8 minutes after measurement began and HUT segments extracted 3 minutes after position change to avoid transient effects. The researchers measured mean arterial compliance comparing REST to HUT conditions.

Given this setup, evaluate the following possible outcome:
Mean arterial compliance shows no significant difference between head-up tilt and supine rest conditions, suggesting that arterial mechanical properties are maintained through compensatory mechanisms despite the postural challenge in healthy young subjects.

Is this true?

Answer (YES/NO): NO